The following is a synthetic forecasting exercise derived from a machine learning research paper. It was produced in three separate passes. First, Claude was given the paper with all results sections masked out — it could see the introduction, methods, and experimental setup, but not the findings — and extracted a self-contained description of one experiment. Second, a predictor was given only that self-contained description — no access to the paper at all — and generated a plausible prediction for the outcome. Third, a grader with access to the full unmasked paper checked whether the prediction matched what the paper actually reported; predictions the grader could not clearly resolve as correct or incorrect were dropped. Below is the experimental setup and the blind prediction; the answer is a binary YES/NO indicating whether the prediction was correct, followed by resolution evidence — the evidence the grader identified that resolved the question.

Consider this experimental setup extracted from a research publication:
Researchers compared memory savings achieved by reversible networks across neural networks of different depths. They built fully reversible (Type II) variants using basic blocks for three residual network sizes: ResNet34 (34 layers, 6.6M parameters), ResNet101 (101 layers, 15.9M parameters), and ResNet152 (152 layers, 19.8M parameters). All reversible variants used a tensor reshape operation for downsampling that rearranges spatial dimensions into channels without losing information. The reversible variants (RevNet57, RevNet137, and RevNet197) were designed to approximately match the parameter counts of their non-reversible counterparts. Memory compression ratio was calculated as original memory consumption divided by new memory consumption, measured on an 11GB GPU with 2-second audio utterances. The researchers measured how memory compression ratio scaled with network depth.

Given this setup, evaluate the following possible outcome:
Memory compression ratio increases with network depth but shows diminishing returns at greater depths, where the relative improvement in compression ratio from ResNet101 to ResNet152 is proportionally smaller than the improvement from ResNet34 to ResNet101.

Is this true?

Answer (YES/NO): YES